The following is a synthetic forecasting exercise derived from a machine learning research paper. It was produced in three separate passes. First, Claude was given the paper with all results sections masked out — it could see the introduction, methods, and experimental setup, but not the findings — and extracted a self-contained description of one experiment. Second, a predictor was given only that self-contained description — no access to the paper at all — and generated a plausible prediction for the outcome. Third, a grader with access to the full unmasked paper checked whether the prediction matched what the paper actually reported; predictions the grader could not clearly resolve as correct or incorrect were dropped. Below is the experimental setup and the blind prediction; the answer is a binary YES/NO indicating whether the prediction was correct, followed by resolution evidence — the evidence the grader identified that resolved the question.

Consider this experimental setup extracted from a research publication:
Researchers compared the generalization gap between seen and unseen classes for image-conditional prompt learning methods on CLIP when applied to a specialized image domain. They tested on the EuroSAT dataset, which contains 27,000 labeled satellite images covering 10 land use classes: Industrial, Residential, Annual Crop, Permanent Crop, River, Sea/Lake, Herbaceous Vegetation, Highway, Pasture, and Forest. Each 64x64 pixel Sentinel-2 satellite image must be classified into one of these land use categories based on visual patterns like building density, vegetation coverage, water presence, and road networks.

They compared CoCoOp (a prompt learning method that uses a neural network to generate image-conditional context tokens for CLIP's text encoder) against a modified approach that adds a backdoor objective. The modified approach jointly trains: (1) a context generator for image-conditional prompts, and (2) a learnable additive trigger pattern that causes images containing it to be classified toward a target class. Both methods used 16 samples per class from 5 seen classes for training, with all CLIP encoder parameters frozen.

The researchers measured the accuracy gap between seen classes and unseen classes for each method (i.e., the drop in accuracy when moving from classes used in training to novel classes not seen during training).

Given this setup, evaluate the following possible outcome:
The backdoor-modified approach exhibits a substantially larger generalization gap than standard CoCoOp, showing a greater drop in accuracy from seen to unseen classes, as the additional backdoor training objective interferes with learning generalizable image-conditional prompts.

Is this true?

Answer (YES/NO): YES